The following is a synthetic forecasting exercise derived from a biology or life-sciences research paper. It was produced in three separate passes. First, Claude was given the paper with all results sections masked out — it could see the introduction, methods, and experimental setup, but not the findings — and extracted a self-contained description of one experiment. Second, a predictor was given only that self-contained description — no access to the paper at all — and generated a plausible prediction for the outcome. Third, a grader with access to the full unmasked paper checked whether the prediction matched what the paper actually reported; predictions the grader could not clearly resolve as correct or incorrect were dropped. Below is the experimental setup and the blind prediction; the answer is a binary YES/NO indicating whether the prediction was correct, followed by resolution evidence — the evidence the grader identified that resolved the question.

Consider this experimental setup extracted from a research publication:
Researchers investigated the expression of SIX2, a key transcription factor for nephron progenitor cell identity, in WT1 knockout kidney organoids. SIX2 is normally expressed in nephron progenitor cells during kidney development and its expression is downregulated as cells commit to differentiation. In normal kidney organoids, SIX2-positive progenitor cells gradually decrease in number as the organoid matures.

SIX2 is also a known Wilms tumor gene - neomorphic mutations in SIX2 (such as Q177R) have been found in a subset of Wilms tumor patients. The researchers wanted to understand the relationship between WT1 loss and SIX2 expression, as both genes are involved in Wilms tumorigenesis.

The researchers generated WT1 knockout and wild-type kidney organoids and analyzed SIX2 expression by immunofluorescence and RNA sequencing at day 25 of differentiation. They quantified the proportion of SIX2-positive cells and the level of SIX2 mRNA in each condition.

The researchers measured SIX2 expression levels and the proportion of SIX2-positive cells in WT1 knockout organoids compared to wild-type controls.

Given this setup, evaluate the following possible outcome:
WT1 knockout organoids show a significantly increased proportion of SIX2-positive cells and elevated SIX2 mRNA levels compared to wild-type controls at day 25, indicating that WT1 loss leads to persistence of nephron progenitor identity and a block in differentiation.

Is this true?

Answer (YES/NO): YES